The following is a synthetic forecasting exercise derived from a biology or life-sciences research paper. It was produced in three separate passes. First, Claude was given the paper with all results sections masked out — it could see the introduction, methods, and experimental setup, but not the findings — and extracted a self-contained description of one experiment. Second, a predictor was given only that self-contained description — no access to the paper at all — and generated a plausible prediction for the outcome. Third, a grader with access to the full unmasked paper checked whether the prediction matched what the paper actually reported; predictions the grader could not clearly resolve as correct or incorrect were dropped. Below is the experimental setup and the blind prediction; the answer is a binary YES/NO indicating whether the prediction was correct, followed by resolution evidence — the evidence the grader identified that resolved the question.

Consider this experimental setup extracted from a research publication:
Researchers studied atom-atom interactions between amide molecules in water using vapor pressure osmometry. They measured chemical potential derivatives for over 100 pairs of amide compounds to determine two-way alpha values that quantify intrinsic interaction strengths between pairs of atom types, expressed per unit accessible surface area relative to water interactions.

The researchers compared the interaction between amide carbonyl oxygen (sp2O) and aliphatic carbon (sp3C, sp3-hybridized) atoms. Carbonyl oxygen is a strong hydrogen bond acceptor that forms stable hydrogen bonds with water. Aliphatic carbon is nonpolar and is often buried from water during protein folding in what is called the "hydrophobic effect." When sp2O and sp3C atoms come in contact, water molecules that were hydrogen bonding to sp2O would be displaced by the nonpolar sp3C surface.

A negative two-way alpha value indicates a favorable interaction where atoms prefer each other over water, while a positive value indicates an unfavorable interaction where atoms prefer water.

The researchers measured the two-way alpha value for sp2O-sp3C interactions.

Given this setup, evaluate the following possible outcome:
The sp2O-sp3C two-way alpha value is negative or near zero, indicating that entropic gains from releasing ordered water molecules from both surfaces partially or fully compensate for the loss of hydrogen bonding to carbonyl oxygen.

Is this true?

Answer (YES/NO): NO